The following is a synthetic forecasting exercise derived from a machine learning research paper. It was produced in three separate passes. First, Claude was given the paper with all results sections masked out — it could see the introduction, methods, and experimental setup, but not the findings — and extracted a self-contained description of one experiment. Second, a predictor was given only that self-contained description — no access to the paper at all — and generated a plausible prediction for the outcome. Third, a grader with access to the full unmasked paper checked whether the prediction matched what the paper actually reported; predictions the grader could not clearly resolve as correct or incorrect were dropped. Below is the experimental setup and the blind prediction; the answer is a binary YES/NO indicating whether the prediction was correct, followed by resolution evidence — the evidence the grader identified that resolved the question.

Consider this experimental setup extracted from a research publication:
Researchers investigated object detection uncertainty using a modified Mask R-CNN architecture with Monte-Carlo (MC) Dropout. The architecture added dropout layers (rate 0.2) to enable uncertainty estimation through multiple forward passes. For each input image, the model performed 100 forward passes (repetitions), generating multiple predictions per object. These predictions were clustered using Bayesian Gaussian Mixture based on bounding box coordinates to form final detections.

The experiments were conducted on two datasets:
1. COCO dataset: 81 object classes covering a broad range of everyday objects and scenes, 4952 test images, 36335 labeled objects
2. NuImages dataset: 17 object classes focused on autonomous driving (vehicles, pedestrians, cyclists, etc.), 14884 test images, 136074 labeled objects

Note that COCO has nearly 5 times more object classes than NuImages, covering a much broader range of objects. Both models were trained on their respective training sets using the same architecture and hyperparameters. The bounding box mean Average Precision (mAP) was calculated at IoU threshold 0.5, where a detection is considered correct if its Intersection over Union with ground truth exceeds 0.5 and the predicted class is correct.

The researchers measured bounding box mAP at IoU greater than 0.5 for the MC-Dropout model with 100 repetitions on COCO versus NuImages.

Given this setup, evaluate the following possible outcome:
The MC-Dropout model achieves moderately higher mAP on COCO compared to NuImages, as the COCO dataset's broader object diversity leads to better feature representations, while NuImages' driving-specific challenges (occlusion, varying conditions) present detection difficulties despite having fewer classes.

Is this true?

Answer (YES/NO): YES